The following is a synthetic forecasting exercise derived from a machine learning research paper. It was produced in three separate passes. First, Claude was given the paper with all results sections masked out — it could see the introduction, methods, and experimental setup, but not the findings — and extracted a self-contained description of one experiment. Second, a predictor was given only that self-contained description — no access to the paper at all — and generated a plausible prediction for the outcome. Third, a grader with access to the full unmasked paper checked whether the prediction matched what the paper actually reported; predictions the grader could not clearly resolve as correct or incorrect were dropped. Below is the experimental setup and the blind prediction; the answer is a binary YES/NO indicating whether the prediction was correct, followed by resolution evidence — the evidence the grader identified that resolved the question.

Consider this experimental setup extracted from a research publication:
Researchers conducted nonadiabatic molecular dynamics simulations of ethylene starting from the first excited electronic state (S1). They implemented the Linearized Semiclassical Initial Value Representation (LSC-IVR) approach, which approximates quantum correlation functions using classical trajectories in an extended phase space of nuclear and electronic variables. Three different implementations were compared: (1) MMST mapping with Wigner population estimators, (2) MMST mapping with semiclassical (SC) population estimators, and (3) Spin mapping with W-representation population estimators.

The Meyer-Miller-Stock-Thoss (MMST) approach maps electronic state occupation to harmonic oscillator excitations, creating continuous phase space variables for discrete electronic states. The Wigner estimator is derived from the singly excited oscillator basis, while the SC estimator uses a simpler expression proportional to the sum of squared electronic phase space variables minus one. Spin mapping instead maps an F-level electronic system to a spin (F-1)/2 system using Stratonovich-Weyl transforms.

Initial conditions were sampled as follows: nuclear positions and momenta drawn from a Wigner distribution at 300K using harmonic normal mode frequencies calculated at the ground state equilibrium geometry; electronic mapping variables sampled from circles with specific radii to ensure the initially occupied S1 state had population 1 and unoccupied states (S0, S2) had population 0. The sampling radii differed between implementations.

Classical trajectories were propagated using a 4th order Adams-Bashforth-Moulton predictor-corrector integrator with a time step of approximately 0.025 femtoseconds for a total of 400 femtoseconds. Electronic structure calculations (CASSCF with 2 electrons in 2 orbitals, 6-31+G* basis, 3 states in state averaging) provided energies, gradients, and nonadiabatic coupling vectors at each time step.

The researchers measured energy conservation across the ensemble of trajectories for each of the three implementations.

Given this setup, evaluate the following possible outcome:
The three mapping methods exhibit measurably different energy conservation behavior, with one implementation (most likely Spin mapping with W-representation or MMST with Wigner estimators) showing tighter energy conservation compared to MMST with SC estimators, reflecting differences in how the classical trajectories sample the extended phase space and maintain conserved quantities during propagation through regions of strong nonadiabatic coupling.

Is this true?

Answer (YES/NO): YES